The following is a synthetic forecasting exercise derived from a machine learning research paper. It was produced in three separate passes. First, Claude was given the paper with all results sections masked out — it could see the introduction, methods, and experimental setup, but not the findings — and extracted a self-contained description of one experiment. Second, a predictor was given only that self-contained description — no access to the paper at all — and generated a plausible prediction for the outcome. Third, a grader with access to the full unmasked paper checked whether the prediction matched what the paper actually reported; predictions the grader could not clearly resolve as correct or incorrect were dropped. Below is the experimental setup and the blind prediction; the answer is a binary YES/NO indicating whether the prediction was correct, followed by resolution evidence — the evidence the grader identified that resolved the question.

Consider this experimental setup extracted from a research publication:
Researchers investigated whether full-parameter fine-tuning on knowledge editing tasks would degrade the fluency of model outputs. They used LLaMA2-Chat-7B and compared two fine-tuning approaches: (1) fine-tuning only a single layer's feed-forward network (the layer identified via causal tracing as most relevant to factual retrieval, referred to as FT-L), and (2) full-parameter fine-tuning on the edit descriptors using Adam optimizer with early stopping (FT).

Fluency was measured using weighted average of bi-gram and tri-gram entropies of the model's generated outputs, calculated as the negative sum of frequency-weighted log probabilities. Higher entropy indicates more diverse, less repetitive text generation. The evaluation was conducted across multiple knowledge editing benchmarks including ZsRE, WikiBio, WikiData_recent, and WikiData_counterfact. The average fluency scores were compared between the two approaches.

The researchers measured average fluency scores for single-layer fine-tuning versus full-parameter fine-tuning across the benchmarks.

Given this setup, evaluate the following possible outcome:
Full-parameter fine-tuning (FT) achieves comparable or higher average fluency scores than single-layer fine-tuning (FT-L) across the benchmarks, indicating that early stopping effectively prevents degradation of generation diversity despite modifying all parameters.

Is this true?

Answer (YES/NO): NO